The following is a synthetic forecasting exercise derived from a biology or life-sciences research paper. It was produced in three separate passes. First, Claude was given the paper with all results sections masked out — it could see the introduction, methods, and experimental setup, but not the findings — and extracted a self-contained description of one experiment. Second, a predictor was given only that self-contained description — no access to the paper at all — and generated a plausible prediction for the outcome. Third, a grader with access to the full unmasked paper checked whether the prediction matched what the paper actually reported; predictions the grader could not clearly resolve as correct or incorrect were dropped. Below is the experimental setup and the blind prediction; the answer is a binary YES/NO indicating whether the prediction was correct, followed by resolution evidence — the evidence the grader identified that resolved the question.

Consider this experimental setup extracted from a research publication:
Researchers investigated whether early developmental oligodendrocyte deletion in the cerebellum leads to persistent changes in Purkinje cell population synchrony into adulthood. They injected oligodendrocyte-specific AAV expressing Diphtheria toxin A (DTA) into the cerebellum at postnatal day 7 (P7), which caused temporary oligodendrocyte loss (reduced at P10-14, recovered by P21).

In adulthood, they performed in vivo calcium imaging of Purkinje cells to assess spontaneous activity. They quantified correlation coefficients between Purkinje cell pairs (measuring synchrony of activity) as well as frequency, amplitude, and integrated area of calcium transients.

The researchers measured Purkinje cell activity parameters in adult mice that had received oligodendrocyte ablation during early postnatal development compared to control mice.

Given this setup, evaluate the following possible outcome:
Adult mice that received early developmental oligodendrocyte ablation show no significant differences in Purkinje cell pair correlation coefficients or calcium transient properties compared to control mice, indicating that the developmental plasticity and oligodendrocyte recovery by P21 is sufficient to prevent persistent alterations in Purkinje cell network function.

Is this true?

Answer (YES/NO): NO